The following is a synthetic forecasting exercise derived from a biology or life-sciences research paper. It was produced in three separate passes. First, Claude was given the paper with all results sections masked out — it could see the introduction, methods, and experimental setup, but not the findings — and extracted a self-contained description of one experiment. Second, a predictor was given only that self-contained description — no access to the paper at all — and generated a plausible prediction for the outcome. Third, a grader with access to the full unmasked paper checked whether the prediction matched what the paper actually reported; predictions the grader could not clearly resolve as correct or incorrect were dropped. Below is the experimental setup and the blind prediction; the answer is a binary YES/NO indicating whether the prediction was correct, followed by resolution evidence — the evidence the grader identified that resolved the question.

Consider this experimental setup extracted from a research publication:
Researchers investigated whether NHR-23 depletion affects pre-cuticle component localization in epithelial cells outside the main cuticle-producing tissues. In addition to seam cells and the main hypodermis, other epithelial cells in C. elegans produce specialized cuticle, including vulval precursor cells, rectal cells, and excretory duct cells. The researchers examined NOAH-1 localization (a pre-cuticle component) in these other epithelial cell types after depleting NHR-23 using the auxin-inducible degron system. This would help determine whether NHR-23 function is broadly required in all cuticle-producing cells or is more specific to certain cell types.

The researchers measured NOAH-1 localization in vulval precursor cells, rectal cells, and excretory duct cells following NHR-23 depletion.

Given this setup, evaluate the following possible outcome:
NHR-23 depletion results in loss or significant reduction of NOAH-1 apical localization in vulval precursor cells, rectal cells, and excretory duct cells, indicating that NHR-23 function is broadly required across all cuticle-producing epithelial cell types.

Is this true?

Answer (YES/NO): NO